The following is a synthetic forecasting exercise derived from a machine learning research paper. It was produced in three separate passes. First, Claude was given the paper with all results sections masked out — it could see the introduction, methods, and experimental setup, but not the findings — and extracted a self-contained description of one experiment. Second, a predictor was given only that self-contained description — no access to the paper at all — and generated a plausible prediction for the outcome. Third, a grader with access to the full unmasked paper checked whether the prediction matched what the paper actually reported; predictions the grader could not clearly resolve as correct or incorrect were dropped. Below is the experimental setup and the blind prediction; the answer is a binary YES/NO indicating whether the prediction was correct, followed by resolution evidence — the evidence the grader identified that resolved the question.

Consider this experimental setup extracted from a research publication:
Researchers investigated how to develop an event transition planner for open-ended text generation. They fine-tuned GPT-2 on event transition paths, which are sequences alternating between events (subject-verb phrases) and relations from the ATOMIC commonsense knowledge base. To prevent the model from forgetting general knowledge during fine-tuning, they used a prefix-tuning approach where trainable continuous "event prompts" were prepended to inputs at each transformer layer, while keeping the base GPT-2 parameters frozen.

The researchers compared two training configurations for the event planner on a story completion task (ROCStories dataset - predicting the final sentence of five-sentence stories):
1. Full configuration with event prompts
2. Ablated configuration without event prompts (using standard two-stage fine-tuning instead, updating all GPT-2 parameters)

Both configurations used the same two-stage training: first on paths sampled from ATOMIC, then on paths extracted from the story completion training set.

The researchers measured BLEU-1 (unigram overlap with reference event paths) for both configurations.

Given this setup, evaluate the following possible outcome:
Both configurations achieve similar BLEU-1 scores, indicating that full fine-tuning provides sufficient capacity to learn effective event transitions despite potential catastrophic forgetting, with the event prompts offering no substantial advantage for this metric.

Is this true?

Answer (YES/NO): NO